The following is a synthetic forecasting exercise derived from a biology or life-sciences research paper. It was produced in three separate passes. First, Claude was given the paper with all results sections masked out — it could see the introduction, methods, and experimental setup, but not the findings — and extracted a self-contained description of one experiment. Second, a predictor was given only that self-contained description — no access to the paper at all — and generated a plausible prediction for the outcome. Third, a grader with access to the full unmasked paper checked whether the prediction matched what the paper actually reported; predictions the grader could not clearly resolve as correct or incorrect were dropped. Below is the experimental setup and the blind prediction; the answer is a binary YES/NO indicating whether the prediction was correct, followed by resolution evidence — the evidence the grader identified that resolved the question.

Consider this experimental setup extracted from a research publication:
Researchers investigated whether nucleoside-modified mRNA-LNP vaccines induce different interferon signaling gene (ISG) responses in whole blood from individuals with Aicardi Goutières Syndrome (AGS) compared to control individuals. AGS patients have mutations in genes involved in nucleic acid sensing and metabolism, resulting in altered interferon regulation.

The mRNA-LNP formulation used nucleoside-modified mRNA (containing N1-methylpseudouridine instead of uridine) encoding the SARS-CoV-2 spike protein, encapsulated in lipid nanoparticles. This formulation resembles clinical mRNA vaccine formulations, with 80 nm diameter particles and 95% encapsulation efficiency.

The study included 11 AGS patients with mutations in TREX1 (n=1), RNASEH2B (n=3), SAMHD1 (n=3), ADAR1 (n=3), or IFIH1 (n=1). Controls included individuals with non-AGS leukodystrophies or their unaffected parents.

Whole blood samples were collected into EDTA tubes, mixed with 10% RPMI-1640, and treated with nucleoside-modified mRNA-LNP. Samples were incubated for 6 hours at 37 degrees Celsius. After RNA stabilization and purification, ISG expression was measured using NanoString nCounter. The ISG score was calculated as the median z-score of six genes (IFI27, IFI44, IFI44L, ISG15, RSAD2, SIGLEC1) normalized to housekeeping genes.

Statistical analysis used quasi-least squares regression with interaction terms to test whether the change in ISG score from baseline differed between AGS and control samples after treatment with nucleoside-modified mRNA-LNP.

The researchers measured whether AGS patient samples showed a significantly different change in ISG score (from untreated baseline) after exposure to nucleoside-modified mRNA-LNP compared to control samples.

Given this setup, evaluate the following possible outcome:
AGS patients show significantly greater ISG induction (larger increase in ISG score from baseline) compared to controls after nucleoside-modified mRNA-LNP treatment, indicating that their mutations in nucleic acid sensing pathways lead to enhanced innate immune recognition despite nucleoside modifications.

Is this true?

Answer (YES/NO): NO